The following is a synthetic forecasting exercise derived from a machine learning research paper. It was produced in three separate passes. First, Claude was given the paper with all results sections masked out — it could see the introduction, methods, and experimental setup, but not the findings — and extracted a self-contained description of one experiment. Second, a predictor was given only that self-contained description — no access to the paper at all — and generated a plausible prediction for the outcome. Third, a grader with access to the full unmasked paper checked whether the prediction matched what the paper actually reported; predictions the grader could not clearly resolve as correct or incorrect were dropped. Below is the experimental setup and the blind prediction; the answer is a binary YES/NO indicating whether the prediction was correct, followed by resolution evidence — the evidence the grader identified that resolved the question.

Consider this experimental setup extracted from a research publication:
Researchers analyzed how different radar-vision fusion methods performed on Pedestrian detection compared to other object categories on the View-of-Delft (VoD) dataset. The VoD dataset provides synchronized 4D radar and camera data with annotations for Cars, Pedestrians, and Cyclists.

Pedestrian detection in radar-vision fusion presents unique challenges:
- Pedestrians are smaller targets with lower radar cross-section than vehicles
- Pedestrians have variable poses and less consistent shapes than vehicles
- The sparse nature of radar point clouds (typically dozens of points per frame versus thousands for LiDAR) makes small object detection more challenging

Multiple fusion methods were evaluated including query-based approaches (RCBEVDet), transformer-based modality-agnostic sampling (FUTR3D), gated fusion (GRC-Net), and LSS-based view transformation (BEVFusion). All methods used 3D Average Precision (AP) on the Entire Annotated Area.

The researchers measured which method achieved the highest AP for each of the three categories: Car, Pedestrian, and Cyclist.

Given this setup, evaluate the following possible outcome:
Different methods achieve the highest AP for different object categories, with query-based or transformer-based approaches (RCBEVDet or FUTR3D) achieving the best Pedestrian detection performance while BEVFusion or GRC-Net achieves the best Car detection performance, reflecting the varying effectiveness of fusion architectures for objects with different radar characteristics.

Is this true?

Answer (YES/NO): NO